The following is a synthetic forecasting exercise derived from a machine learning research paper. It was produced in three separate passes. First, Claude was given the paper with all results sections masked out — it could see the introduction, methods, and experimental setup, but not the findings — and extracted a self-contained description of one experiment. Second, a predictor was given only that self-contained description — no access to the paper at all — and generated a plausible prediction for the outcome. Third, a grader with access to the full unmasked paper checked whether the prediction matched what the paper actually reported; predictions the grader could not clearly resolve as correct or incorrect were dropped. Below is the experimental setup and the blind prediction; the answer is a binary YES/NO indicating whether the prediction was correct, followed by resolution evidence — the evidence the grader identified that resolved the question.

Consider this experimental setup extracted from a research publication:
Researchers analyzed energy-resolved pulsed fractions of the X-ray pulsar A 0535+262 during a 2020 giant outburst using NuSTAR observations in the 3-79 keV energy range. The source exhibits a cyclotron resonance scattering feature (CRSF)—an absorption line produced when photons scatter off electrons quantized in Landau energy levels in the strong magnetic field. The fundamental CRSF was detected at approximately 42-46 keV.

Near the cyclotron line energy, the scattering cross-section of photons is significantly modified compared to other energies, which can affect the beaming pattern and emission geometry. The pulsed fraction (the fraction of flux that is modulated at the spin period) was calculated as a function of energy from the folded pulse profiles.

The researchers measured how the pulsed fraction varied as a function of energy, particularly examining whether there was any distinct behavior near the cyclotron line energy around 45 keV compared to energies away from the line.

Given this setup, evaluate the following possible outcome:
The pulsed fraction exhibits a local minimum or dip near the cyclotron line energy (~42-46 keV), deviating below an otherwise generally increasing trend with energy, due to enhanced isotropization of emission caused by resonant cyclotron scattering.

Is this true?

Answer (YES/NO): NO